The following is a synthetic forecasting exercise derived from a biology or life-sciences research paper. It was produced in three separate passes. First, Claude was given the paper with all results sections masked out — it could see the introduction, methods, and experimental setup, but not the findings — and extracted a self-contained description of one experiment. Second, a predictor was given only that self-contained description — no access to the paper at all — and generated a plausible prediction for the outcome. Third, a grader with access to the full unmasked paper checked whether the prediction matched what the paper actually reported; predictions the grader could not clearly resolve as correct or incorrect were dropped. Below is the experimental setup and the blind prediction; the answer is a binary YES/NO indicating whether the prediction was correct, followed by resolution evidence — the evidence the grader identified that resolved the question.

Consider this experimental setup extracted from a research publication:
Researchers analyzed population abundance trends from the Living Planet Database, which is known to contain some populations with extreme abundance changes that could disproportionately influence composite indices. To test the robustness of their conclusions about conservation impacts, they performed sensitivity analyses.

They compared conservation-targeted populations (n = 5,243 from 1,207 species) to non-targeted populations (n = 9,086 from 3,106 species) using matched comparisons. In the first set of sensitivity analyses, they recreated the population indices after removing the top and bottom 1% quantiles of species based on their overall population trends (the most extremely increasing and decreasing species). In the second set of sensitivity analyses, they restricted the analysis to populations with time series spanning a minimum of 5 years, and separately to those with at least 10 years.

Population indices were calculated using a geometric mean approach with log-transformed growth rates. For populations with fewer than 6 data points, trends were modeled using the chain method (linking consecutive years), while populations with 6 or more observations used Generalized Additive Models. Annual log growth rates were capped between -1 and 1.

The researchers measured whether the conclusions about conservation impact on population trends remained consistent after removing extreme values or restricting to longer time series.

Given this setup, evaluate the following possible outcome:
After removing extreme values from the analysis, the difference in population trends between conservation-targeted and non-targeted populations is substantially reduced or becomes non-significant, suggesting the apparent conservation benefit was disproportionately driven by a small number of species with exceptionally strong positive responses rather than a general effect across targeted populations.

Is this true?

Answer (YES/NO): NO